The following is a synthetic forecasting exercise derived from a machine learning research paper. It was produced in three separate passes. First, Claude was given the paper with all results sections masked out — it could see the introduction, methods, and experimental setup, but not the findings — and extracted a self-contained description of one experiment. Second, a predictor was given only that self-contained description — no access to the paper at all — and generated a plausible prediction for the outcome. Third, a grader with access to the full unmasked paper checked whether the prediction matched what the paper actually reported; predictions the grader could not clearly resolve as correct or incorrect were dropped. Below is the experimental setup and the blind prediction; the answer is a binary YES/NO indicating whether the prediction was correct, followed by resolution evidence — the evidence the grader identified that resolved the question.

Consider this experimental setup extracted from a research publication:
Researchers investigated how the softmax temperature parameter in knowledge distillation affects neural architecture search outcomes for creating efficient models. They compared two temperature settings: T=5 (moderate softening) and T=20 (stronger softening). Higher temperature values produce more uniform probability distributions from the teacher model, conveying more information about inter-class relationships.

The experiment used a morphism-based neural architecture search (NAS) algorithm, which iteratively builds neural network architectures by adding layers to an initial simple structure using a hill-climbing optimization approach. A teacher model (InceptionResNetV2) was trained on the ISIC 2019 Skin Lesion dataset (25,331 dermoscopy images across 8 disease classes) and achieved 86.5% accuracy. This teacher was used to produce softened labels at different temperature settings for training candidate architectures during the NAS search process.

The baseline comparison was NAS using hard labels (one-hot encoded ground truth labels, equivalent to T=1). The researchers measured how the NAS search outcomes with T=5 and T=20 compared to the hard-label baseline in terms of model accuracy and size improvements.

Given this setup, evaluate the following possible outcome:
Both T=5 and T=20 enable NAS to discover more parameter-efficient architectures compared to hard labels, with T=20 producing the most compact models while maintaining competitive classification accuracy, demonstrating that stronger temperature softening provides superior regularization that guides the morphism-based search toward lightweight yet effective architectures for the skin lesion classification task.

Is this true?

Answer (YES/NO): NO